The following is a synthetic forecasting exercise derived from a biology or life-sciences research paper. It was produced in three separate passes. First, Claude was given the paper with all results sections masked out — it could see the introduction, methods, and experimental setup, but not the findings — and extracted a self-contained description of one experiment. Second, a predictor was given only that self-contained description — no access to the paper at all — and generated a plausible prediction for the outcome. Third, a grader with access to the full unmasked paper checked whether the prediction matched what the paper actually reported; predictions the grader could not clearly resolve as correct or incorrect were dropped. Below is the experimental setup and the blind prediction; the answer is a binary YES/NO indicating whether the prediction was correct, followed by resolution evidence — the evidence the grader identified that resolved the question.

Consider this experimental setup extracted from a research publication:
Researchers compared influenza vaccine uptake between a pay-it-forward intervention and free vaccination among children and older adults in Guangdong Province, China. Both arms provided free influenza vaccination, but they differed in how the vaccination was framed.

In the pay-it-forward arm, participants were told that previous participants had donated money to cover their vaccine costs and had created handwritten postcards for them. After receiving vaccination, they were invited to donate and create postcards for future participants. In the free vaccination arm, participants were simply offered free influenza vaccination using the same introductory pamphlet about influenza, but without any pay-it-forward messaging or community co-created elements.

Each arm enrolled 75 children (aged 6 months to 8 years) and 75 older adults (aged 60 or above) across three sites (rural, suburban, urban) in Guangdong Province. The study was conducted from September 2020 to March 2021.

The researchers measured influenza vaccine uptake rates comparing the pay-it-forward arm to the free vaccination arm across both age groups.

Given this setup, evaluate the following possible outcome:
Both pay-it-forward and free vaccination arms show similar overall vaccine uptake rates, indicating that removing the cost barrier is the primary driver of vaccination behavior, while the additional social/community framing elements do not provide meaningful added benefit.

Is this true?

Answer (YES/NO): YES